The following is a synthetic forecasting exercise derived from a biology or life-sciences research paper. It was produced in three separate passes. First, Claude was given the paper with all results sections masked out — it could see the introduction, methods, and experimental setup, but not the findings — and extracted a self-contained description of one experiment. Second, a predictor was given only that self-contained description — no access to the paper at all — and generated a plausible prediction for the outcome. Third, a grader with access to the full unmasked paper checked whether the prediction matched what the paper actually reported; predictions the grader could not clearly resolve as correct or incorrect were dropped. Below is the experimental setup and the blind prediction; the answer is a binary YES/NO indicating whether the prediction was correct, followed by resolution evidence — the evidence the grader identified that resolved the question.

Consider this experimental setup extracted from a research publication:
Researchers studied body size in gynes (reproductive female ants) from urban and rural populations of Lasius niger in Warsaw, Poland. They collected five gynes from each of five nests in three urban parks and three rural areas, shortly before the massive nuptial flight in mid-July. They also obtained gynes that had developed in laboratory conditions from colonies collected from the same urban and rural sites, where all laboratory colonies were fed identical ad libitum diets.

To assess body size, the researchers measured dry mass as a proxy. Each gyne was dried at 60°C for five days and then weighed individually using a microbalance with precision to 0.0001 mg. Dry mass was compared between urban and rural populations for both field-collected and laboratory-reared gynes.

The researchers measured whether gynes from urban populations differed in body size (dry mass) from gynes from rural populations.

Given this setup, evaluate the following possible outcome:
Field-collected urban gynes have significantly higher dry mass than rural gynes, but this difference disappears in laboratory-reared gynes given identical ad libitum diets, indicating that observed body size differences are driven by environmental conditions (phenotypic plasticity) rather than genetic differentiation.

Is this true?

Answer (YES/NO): NO